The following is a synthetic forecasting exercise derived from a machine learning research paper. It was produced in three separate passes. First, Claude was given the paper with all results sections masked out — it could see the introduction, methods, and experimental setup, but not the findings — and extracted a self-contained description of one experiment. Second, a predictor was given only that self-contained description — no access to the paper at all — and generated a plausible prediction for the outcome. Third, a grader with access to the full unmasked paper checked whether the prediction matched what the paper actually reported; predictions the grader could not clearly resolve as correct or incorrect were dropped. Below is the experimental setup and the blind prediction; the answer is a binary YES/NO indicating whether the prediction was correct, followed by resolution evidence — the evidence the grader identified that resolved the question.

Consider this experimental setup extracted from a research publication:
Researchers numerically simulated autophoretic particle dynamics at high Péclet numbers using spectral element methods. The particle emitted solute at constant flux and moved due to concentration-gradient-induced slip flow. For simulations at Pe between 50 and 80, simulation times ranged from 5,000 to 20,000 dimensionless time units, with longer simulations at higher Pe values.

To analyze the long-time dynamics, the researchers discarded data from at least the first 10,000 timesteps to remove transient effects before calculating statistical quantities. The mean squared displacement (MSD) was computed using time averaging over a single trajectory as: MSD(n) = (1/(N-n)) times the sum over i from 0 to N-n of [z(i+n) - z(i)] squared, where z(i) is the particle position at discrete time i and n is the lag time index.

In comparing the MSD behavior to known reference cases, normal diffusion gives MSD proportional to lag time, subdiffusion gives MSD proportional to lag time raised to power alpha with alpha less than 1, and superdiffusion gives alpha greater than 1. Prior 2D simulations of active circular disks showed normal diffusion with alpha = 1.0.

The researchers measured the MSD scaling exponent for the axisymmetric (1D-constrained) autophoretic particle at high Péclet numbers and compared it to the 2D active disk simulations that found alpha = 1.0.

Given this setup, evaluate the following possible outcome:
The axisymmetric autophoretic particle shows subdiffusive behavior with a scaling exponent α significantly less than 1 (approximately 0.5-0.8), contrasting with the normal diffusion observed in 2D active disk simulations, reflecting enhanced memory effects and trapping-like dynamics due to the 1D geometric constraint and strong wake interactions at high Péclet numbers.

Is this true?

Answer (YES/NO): YES